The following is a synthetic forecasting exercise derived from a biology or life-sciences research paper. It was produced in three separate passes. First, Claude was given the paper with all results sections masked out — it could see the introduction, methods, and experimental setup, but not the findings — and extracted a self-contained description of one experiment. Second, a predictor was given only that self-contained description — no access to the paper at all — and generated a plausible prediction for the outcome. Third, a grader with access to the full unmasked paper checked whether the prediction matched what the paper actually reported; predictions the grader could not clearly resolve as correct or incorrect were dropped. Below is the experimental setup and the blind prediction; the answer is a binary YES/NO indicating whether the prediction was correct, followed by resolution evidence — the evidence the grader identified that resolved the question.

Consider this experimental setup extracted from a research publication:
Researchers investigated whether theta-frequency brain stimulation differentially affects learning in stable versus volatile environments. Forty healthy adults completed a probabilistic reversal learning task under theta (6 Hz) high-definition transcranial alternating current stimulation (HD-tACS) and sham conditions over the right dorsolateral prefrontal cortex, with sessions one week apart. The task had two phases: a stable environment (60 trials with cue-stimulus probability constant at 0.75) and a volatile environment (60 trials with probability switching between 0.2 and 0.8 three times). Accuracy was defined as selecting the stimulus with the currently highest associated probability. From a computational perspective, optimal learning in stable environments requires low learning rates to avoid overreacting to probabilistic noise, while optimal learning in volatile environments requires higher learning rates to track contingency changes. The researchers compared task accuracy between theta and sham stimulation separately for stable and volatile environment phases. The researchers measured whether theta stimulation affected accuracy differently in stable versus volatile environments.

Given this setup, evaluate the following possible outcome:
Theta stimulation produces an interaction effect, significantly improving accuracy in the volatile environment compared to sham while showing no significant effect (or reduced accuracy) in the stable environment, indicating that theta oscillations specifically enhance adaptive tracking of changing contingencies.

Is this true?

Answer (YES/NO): NO